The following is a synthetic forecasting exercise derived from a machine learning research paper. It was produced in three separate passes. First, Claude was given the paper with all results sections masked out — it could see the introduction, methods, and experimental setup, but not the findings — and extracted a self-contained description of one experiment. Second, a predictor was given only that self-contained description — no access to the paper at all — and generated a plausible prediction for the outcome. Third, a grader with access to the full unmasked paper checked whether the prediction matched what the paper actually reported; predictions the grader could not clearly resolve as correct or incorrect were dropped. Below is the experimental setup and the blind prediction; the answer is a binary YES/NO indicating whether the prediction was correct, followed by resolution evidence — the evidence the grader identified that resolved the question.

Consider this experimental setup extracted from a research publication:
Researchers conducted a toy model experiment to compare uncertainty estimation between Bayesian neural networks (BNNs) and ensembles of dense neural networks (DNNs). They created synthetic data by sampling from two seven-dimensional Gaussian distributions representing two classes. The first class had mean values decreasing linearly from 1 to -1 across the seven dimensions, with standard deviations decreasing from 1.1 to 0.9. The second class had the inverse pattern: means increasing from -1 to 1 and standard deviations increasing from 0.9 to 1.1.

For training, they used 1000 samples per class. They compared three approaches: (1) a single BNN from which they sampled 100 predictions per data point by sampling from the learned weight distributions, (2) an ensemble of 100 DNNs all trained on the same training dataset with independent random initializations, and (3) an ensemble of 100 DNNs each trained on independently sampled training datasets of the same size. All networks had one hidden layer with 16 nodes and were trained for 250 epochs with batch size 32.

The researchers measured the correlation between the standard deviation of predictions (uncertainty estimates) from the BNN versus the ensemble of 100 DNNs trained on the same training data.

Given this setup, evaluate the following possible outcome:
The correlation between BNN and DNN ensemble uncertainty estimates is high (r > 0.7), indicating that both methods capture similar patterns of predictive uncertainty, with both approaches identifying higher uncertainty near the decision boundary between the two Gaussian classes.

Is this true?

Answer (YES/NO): NO